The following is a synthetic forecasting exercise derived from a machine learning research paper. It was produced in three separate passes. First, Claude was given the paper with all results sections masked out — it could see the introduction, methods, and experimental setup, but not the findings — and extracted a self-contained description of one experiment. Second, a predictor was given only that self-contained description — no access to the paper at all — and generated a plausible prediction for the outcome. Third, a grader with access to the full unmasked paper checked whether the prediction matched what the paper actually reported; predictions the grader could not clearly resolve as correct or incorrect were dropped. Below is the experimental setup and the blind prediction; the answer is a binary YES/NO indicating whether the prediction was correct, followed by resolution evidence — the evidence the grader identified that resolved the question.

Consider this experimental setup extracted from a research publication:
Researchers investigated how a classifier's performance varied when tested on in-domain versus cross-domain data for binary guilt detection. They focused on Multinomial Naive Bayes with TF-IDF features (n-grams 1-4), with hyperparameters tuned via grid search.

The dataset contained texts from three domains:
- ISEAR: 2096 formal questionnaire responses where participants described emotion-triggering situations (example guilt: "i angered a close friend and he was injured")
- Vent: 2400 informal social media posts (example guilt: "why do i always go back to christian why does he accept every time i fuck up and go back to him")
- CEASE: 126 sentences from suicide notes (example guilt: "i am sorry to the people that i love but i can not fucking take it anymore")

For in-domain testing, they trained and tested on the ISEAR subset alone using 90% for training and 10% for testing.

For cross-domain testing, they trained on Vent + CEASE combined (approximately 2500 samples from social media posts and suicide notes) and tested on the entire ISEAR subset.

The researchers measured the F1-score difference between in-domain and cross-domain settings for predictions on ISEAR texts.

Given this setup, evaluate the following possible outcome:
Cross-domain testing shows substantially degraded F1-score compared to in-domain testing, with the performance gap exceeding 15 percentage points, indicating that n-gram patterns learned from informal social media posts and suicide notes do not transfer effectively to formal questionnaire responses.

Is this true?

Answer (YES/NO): NO